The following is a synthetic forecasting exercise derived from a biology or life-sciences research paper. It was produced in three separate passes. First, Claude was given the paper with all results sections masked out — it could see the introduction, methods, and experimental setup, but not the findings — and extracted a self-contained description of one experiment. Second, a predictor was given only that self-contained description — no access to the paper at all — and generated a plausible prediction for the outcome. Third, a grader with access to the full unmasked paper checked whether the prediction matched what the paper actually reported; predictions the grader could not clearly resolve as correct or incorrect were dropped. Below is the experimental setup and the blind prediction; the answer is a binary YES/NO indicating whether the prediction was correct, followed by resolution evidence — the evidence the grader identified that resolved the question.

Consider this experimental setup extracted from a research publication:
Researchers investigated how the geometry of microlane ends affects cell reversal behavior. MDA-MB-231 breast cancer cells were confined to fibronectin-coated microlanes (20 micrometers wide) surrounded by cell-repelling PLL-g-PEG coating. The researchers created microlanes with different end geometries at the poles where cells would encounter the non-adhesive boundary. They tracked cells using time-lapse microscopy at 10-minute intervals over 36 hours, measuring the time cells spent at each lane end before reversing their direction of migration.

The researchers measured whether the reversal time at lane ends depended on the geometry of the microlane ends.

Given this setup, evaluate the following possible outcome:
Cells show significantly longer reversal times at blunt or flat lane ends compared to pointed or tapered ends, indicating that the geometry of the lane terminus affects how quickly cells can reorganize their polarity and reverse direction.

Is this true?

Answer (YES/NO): NO